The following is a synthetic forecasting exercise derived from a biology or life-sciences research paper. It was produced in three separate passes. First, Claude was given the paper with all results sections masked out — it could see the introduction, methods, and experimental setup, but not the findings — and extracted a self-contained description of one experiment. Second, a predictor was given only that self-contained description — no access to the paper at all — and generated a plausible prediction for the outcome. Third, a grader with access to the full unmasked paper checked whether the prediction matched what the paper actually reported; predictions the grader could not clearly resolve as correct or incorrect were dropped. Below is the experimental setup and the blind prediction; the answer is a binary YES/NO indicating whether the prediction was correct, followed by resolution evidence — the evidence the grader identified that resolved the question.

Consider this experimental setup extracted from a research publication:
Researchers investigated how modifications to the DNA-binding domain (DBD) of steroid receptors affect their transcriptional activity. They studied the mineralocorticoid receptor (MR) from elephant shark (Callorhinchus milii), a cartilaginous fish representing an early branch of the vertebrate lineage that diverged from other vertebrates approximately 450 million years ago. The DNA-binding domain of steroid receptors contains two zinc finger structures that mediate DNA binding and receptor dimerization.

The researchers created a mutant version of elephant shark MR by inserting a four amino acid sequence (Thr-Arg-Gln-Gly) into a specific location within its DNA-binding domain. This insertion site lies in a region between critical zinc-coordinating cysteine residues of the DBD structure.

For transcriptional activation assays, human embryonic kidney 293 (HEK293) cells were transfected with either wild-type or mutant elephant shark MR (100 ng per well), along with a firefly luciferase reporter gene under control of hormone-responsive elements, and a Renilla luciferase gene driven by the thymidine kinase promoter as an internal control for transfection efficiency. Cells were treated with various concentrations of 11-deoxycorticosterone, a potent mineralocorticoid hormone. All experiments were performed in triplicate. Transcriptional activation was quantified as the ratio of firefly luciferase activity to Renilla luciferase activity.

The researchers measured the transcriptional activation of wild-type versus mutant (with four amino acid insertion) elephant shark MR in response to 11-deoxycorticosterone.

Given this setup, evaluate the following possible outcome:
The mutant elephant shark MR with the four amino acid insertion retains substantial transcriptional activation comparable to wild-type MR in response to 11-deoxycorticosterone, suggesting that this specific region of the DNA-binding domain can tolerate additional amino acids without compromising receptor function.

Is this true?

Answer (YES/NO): NO